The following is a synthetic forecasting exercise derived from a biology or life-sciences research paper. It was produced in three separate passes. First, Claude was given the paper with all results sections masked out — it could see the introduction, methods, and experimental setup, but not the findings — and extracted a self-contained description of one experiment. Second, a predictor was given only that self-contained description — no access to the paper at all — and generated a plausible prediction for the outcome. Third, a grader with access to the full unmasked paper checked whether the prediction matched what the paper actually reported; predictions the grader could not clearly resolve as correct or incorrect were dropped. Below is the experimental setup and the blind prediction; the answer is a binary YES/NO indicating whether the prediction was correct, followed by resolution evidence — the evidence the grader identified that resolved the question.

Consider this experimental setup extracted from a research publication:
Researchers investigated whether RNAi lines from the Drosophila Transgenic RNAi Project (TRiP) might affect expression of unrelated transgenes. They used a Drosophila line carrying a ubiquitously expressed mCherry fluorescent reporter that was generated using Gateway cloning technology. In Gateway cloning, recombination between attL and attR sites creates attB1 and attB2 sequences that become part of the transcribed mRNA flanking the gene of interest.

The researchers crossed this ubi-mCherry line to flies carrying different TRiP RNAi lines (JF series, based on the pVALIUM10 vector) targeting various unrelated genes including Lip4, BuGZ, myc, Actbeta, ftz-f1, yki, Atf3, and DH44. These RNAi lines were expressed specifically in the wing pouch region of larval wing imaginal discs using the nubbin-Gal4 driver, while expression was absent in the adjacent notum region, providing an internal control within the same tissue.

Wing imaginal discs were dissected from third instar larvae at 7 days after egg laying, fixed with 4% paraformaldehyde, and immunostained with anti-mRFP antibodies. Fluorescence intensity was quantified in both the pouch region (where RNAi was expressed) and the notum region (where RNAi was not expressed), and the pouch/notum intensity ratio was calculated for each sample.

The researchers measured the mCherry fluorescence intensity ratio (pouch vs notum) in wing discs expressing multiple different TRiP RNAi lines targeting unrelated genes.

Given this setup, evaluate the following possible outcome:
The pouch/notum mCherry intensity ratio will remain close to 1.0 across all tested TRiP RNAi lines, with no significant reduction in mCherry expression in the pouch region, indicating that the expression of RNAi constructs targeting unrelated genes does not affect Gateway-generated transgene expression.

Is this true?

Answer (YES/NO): NO